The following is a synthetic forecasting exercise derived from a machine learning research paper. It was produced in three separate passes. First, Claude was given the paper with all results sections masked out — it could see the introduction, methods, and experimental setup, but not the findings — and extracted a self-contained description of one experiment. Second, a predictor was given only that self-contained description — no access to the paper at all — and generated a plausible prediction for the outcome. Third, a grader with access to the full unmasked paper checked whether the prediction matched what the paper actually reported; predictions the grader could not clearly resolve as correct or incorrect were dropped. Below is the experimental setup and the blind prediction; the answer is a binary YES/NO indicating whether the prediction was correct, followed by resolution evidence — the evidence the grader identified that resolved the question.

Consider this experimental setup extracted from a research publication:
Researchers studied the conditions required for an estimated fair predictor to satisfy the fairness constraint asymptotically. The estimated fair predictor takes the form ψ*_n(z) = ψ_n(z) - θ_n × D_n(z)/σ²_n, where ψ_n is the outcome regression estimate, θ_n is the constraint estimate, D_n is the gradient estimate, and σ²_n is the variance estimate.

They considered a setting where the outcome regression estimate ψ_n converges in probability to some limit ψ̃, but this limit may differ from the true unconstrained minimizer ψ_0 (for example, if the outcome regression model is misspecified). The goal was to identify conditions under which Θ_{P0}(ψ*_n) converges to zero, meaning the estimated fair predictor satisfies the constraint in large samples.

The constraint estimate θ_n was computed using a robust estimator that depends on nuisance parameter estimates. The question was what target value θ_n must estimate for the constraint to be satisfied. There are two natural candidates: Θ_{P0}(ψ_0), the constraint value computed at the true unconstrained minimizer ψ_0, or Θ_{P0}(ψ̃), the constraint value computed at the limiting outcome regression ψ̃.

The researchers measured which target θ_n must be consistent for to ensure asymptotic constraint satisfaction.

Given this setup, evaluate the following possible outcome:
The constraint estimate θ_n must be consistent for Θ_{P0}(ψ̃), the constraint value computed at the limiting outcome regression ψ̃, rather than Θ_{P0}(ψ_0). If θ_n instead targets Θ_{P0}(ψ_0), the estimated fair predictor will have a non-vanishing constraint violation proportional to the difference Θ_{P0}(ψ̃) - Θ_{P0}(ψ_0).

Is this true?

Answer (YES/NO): YES